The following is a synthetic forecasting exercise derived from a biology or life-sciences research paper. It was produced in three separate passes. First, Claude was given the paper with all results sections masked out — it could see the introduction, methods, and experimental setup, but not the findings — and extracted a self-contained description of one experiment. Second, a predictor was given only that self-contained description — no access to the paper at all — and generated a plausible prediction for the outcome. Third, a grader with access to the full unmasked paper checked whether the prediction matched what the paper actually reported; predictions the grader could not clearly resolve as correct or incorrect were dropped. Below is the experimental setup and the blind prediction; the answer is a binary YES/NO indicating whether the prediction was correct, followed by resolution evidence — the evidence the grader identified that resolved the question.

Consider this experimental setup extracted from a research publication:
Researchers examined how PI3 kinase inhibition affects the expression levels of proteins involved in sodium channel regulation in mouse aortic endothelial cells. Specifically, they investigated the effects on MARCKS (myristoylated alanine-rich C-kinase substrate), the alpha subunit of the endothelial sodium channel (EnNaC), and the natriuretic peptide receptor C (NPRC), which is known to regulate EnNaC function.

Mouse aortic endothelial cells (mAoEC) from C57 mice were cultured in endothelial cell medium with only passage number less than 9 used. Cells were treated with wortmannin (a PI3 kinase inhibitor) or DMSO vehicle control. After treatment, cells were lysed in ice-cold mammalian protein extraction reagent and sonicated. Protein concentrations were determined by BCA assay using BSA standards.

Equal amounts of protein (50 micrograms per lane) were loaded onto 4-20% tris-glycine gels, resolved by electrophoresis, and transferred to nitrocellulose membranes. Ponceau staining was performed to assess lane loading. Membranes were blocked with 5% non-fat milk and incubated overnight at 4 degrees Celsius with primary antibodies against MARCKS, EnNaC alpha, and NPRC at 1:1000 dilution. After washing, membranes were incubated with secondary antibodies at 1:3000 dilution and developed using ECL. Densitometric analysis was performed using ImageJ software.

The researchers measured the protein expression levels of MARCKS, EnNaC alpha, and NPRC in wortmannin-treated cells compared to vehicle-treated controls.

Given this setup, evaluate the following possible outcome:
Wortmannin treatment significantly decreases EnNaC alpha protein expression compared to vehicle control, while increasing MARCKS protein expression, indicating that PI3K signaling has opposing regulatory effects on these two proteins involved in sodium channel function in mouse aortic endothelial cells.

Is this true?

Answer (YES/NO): NO